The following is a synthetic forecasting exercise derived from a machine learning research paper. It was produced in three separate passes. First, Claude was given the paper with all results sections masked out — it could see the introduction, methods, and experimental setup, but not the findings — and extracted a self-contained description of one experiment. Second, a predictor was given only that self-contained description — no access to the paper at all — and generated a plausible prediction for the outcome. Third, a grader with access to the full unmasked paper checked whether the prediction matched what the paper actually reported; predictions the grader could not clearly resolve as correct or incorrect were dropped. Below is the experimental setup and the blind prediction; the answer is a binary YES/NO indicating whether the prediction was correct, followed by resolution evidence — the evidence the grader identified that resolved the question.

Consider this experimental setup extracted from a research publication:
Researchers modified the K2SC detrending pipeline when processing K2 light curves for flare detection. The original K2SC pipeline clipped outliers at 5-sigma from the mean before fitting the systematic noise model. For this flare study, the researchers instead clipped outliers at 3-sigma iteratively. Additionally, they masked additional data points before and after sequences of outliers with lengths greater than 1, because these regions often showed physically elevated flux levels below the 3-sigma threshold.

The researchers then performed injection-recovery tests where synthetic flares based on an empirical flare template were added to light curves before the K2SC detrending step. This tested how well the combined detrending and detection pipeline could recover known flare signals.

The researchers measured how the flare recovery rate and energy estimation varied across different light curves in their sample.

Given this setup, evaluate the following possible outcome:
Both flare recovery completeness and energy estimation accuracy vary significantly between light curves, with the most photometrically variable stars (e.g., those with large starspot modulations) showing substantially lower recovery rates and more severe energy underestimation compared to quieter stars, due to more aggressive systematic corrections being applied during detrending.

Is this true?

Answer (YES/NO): NO